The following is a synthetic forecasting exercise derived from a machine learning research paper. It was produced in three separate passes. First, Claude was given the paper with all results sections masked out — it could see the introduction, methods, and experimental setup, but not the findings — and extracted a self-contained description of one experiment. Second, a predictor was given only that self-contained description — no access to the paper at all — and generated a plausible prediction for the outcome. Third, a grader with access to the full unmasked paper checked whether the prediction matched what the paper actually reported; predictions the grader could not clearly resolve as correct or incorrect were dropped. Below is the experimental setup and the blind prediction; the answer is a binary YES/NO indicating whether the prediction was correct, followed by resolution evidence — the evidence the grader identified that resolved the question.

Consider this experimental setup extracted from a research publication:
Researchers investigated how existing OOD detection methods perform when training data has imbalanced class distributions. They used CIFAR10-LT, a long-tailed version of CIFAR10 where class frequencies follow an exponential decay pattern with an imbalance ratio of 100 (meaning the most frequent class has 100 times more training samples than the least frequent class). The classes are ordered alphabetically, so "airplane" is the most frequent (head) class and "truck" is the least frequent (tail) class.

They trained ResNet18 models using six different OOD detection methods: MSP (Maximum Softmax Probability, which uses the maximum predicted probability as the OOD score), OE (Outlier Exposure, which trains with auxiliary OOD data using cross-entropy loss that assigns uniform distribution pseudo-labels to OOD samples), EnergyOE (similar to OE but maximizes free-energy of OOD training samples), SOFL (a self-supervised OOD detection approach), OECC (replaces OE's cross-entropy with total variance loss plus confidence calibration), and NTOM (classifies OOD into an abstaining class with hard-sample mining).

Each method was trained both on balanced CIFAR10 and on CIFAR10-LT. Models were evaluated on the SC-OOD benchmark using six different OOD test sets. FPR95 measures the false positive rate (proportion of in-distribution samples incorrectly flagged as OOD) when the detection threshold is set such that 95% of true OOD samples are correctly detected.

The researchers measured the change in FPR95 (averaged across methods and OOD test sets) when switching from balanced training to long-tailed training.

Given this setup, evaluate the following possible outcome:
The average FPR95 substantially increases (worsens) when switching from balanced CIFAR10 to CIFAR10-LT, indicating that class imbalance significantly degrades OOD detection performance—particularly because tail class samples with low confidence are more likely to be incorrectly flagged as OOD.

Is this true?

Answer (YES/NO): YES